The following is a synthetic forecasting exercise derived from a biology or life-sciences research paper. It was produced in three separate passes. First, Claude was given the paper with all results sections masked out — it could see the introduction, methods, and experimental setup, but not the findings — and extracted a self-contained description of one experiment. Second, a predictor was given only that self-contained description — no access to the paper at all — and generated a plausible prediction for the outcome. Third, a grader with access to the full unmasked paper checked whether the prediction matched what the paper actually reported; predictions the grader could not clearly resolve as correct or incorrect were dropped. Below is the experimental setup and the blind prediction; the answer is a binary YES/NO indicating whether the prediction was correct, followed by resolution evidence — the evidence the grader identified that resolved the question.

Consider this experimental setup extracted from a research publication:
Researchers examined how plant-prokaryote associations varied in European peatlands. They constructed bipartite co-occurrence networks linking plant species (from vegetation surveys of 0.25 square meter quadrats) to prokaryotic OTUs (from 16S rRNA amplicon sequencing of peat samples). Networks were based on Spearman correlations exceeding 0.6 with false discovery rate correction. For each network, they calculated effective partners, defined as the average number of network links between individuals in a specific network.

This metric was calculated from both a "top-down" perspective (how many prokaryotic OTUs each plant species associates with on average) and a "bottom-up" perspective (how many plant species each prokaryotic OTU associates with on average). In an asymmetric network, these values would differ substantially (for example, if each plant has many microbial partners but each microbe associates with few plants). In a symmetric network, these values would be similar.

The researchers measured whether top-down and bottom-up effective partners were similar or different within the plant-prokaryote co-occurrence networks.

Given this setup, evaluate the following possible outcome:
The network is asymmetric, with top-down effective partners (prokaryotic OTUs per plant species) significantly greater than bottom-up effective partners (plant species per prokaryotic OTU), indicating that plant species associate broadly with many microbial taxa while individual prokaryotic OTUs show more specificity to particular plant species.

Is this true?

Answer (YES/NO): YES